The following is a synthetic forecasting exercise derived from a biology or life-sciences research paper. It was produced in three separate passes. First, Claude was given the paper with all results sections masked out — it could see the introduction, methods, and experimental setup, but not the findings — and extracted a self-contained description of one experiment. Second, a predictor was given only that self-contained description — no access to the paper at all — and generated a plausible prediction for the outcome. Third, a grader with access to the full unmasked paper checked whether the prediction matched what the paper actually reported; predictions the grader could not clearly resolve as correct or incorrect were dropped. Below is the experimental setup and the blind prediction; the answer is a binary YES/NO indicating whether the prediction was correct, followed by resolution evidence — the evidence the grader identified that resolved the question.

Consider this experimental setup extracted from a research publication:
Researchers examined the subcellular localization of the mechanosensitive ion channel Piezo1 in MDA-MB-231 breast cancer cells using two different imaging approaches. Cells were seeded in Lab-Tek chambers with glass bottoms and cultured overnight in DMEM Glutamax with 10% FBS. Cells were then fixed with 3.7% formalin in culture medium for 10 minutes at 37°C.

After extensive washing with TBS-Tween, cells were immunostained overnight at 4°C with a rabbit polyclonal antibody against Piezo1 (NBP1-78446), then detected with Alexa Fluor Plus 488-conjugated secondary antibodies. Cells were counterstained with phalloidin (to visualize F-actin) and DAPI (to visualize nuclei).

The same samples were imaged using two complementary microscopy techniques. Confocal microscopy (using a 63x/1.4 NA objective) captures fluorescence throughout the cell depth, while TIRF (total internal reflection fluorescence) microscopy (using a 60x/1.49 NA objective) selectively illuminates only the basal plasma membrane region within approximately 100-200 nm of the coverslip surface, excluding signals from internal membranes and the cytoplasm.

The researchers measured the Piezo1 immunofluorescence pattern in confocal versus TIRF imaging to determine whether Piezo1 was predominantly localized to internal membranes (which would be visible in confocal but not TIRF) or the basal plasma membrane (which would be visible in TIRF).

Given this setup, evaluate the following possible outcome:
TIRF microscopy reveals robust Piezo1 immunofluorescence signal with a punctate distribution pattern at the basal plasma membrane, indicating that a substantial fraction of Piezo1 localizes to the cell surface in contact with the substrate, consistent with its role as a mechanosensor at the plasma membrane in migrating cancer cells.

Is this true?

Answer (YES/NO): YES